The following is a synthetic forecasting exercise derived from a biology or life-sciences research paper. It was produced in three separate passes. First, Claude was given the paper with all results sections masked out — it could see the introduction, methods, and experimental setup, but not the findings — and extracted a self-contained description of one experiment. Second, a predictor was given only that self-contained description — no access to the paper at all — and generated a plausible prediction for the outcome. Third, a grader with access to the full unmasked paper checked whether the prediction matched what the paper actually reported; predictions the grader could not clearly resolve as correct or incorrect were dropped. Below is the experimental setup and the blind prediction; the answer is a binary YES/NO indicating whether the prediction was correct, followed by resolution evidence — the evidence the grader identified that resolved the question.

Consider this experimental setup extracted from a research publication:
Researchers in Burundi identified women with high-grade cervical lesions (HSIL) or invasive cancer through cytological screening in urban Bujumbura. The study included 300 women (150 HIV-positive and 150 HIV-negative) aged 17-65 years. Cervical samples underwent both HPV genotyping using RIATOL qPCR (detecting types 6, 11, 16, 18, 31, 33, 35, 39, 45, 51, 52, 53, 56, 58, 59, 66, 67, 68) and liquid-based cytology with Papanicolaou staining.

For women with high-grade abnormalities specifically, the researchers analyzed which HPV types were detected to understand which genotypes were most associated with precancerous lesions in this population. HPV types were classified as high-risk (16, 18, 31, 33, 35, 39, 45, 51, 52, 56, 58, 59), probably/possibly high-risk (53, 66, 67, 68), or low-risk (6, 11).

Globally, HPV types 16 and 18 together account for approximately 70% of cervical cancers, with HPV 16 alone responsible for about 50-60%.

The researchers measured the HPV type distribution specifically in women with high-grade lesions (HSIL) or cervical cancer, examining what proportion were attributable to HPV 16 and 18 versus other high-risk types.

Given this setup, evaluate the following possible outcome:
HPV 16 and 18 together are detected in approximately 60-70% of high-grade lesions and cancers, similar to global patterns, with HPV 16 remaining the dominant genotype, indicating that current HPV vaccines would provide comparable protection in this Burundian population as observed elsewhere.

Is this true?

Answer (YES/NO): NO